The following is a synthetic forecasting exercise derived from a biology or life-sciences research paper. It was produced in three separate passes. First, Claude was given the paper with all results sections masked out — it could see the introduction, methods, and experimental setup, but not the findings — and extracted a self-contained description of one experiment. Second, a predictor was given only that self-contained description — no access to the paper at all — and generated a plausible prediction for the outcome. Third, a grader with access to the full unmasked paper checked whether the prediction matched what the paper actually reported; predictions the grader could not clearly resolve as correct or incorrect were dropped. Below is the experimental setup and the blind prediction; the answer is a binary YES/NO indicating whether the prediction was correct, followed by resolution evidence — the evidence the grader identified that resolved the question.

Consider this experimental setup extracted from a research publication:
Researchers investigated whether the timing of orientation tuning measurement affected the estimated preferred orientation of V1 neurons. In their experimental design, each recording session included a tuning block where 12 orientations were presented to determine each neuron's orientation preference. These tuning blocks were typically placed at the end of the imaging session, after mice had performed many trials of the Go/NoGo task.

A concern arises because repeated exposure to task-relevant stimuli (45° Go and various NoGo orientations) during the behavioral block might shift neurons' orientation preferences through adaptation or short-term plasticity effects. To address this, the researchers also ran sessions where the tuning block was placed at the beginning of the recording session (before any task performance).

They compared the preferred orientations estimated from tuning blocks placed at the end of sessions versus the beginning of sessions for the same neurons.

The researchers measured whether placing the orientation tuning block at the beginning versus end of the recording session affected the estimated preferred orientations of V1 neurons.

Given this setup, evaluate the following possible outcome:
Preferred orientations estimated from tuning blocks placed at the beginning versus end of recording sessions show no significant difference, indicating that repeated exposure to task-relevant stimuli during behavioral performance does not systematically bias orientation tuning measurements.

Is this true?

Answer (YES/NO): YES